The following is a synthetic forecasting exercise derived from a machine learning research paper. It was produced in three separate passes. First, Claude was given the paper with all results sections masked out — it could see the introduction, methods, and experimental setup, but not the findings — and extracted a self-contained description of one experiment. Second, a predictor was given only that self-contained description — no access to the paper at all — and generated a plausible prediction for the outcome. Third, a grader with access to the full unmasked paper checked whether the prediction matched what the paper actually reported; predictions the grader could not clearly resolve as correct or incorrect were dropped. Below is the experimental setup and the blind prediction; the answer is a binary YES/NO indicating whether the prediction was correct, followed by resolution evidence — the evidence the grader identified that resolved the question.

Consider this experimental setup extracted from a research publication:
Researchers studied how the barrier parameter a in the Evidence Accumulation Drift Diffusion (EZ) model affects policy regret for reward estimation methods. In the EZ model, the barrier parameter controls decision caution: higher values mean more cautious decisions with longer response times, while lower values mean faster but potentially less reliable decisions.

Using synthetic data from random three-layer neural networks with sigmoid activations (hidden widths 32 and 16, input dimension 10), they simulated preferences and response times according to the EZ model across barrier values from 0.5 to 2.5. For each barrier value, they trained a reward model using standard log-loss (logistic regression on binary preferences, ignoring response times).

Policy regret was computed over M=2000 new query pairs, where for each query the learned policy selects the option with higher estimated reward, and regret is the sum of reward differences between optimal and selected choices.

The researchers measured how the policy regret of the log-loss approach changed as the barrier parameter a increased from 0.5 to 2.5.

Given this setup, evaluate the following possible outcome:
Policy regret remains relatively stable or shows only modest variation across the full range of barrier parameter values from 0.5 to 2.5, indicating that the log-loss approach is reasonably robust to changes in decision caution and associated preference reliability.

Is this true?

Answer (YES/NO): NO